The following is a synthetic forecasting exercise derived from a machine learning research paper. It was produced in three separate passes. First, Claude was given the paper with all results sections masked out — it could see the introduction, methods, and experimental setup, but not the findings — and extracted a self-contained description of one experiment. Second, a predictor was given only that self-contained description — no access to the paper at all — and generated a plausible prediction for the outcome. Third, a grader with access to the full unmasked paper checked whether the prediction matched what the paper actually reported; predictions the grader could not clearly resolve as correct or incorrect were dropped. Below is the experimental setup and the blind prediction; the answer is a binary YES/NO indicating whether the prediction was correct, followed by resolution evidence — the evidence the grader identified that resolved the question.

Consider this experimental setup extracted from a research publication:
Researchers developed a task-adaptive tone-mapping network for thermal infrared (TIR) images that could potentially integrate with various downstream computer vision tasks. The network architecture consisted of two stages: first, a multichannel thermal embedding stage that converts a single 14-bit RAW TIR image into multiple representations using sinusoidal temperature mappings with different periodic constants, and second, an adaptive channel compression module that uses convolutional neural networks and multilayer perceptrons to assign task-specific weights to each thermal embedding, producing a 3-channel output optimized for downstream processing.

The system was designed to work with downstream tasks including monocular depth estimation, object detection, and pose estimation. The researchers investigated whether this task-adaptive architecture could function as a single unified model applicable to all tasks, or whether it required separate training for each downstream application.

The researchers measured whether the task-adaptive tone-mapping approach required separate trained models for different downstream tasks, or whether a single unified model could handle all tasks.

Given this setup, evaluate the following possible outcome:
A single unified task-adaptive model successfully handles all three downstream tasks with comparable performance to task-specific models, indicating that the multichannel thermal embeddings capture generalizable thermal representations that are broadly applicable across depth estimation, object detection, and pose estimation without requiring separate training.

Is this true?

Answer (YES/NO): NO